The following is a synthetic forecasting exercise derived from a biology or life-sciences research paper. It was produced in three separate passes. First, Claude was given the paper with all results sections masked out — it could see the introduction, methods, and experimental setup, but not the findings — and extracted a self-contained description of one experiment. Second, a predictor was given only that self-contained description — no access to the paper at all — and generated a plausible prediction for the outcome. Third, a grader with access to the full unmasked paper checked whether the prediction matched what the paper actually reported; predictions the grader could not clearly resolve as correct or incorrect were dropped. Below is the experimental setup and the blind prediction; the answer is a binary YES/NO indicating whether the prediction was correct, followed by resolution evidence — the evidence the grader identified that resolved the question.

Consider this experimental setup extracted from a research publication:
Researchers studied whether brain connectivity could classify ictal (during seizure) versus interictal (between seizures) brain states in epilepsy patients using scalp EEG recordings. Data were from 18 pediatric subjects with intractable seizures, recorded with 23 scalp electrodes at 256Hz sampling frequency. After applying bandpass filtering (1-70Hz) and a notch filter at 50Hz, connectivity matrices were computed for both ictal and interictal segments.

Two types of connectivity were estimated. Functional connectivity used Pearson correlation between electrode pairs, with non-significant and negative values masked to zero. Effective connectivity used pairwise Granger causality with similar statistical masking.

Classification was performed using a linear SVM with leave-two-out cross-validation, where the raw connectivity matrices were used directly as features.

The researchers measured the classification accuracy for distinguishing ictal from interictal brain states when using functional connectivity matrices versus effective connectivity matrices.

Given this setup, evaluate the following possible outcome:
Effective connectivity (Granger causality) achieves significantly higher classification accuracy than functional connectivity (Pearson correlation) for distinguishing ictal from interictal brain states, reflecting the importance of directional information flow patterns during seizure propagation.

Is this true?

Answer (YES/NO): NO